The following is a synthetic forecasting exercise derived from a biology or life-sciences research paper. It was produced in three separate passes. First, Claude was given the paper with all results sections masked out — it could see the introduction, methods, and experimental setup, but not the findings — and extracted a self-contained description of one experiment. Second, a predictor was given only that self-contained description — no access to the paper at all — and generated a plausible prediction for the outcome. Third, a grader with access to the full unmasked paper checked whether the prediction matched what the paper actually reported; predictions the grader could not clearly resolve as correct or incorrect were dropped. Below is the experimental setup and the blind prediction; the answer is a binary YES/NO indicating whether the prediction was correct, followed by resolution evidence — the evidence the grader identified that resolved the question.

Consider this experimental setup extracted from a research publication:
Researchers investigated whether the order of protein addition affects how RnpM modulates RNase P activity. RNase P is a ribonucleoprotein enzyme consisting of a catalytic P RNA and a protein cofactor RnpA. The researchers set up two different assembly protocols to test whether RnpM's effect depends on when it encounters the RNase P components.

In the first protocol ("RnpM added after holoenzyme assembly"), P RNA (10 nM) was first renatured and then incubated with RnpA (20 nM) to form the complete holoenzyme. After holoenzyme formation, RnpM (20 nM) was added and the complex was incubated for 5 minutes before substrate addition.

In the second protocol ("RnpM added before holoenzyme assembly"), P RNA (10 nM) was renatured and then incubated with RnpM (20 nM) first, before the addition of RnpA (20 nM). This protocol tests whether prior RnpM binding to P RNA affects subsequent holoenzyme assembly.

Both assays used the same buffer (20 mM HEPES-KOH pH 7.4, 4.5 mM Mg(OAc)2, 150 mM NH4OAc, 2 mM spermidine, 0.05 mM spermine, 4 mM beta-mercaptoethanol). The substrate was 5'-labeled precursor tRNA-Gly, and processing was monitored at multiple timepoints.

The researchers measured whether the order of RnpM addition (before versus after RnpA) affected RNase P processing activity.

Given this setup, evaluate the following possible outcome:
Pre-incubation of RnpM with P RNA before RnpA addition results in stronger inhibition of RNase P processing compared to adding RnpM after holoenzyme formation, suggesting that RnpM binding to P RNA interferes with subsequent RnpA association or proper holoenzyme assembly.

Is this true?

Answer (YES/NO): NO